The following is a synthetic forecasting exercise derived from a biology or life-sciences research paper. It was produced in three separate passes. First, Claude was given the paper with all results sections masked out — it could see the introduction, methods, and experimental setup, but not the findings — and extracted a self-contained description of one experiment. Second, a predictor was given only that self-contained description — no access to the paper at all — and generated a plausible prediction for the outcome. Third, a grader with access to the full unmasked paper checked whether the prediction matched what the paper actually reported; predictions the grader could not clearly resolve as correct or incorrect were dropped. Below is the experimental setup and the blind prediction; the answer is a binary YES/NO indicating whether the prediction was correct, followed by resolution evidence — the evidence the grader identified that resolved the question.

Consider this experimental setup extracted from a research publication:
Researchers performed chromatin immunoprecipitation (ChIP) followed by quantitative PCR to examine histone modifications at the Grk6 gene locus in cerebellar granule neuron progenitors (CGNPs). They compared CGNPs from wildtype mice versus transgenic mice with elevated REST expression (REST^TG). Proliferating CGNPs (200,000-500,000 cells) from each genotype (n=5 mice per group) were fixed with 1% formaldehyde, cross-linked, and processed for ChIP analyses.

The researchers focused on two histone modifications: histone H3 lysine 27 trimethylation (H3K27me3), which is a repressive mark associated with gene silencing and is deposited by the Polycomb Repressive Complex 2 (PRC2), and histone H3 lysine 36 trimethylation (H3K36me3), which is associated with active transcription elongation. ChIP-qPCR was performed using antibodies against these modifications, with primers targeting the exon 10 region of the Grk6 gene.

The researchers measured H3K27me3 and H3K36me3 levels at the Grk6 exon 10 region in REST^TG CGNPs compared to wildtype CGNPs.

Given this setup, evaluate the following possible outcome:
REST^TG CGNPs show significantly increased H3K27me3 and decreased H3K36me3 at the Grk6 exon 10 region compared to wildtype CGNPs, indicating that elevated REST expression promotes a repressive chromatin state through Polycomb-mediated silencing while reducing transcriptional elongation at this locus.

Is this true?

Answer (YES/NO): YES